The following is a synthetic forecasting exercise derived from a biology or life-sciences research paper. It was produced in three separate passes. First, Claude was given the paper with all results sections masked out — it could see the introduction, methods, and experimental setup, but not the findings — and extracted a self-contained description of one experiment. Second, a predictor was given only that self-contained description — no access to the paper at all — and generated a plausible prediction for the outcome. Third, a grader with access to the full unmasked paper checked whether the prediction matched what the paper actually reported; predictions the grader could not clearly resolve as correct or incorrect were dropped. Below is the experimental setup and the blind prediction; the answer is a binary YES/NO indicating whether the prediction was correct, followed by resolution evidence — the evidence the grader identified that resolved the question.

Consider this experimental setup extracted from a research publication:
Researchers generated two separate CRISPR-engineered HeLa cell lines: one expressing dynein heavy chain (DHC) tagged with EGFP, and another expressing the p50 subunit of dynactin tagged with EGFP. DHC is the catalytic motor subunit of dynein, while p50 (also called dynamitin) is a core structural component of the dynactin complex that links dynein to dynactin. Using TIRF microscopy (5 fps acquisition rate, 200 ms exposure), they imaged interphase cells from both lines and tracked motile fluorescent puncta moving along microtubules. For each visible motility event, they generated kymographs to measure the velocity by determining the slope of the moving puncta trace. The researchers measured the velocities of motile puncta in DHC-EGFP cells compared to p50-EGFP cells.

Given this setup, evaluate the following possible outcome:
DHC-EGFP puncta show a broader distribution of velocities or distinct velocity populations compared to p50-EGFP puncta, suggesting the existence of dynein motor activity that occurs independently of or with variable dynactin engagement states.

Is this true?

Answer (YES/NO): NO